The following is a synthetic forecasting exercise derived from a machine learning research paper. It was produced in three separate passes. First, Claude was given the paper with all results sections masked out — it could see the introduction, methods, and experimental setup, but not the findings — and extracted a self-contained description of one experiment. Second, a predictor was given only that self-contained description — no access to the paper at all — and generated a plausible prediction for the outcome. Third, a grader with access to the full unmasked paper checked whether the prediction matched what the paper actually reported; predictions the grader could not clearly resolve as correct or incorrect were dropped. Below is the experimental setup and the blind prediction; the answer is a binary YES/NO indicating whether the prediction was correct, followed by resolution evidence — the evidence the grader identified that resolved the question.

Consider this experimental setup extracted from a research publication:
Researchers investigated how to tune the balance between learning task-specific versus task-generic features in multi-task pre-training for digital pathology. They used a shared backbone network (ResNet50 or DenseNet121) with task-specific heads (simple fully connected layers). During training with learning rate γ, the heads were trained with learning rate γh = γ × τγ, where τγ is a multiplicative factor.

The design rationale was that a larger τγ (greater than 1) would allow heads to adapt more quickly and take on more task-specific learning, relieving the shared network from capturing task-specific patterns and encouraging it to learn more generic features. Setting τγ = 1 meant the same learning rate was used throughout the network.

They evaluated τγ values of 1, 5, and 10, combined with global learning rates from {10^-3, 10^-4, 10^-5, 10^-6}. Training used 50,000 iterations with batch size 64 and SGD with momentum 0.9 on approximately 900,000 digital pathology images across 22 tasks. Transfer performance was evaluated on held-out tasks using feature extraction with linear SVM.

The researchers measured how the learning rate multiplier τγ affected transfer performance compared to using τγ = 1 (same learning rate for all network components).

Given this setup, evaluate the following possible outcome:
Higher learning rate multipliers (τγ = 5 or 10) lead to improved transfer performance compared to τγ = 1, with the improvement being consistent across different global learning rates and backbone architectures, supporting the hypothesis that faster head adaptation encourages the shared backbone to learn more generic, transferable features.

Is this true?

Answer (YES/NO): NO